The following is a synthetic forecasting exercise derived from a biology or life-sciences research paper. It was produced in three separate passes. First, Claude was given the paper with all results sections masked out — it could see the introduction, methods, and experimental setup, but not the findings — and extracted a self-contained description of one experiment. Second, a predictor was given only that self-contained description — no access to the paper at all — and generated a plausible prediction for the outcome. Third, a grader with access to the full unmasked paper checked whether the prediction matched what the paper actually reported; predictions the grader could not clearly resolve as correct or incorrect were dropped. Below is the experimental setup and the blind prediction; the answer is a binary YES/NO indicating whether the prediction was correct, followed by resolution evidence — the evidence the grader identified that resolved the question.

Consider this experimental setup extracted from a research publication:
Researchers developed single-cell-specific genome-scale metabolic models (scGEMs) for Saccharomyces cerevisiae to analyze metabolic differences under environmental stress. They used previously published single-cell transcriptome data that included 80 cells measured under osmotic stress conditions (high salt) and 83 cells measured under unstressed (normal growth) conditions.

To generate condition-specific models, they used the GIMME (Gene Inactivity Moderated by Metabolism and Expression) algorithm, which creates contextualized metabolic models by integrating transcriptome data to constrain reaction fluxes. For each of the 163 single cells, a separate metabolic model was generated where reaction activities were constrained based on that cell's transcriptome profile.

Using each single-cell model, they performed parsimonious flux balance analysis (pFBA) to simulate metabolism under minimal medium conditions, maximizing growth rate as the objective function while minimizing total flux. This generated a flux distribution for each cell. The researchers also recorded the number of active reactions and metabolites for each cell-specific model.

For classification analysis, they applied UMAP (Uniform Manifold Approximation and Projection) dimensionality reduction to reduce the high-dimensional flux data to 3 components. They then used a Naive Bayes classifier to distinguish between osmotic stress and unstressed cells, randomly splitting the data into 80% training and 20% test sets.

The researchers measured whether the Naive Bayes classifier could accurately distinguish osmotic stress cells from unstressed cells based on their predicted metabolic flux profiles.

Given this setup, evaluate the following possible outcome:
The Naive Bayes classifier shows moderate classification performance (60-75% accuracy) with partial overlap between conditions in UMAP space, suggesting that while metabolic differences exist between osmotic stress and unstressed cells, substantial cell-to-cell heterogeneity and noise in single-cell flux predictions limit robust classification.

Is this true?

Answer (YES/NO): YES